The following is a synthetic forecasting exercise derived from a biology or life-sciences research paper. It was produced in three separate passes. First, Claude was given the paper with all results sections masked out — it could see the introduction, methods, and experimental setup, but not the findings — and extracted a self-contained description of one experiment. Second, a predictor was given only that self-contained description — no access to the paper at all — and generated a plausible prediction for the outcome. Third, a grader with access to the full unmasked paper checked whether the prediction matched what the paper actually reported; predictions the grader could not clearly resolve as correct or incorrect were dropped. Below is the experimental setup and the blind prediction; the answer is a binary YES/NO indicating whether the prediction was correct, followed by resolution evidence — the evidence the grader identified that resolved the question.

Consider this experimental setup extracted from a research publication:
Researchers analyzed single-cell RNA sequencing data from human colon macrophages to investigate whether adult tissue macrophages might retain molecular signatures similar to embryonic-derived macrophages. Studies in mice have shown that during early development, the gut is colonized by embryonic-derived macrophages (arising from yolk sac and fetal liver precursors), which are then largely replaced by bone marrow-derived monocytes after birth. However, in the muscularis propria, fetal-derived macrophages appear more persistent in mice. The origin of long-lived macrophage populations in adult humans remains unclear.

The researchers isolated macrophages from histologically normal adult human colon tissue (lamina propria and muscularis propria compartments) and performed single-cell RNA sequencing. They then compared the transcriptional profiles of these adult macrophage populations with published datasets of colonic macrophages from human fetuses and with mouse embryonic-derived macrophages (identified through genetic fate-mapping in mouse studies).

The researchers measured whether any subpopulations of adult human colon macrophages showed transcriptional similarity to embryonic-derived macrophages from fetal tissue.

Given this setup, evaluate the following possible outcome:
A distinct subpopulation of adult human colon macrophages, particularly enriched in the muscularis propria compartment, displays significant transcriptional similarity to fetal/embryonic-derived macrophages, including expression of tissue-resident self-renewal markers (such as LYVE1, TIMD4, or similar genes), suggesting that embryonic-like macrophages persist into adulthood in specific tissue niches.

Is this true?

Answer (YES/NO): NO